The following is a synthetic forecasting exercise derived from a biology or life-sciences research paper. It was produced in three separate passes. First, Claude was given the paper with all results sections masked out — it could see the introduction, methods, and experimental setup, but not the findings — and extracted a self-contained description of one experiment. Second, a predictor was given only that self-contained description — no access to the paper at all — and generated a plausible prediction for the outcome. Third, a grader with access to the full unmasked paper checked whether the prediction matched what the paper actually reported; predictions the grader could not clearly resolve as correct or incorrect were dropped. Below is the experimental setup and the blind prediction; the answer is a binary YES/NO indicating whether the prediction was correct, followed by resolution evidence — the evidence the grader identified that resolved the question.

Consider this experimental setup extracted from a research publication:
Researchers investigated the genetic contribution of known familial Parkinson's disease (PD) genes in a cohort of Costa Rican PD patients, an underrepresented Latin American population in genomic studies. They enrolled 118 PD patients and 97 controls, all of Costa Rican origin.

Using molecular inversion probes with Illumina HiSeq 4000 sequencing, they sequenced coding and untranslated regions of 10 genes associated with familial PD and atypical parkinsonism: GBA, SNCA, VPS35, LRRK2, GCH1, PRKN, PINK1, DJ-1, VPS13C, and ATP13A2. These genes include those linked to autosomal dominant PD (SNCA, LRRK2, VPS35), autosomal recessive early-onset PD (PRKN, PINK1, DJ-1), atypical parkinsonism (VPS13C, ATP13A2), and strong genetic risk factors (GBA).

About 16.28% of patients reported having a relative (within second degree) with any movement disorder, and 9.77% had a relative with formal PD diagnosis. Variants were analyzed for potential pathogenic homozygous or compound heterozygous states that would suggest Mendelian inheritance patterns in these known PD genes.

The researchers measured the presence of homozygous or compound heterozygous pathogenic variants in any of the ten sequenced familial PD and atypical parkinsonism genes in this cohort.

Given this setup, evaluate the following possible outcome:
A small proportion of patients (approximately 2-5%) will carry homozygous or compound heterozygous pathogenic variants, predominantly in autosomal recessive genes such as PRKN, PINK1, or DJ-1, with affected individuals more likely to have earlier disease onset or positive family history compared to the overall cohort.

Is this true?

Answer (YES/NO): NO